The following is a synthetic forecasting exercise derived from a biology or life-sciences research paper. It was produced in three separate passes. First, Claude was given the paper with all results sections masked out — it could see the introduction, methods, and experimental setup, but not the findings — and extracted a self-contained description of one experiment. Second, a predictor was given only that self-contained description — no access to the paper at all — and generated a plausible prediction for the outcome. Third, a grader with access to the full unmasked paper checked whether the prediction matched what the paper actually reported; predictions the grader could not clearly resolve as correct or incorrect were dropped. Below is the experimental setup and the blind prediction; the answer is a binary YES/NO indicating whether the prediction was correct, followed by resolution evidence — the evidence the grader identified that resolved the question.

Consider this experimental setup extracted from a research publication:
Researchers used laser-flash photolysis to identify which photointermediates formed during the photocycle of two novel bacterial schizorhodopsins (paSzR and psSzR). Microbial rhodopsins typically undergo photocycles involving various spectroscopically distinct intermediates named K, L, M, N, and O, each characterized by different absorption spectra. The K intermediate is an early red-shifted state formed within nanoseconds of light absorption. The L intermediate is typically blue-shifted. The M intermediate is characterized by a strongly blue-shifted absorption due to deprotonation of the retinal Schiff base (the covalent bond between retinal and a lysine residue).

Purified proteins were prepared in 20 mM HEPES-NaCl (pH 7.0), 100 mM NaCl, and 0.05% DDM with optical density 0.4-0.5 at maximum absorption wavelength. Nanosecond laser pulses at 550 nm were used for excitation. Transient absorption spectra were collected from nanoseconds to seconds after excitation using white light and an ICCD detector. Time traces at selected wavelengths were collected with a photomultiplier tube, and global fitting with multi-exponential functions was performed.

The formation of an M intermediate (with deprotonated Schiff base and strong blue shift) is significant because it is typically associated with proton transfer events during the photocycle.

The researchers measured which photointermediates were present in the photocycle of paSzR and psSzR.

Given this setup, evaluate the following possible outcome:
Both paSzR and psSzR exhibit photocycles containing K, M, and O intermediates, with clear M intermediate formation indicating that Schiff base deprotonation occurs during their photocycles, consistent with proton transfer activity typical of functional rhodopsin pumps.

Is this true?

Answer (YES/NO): NO